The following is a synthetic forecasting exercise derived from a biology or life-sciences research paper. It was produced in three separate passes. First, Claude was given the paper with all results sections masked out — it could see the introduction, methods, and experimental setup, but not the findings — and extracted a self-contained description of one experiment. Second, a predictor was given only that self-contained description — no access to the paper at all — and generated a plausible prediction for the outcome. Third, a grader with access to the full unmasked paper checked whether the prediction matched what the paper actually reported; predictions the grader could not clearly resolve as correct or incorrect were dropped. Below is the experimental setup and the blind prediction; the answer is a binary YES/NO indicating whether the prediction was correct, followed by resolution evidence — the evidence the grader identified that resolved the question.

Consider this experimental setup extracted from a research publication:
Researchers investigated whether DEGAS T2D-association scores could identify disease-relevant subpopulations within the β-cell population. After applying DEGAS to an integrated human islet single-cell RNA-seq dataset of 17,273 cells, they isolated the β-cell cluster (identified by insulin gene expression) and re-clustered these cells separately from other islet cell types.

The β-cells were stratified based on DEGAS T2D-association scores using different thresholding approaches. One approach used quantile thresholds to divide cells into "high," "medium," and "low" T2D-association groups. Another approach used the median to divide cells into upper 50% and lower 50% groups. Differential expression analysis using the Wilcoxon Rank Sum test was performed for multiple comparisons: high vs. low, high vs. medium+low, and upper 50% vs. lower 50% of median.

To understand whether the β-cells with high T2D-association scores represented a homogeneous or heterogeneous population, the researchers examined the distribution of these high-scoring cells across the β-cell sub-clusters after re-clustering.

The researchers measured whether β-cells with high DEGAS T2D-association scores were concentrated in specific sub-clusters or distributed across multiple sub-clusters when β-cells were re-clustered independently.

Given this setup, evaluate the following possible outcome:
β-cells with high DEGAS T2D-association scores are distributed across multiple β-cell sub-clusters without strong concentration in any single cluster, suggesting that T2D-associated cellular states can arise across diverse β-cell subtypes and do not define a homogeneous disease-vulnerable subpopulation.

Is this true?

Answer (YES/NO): NO